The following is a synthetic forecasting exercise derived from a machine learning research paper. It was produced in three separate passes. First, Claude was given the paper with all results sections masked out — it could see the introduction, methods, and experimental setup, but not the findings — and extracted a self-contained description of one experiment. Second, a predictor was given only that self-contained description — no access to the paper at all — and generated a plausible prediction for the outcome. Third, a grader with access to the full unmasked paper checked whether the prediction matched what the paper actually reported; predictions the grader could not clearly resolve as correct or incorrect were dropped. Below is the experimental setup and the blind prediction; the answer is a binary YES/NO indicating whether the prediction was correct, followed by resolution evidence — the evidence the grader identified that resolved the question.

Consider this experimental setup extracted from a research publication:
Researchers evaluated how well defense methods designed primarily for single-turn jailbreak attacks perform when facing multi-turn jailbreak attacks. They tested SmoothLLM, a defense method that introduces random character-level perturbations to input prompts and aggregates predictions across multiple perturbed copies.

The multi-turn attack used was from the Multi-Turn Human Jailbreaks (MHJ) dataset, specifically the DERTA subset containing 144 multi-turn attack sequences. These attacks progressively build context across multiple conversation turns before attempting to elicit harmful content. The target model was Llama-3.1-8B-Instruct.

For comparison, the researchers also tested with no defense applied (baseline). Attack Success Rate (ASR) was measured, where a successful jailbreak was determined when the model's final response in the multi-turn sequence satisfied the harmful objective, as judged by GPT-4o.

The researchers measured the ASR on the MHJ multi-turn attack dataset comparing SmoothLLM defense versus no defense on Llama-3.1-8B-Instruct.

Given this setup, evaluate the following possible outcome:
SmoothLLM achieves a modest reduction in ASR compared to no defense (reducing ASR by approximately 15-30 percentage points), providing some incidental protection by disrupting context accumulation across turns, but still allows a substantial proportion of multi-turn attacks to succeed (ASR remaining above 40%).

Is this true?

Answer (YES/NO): NO